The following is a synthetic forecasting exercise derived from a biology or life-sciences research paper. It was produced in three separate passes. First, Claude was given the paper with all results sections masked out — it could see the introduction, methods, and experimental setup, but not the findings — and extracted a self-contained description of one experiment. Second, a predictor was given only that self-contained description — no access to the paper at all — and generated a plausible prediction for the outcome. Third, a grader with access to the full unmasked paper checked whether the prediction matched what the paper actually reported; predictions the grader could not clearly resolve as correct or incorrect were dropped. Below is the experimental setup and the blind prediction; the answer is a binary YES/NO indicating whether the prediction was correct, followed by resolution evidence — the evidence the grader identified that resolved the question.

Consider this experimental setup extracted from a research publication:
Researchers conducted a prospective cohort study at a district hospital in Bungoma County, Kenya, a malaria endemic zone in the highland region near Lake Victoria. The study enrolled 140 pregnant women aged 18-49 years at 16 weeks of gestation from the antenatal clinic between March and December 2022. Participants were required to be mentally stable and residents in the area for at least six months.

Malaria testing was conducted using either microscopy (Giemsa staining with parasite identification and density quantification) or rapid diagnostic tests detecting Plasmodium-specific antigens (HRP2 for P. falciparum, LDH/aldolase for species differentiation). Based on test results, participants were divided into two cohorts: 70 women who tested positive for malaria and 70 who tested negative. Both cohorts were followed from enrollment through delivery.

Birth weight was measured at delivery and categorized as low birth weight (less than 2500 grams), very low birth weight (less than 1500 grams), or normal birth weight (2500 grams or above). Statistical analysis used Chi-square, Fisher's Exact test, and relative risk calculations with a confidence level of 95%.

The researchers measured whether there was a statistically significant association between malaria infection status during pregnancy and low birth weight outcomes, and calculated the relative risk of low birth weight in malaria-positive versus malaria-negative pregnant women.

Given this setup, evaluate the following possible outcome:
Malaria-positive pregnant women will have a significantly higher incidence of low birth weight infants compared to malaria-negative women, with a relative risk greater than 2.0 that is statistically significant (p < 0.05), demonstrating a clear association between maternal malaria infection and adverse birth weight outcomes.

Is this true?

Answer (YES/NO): NO